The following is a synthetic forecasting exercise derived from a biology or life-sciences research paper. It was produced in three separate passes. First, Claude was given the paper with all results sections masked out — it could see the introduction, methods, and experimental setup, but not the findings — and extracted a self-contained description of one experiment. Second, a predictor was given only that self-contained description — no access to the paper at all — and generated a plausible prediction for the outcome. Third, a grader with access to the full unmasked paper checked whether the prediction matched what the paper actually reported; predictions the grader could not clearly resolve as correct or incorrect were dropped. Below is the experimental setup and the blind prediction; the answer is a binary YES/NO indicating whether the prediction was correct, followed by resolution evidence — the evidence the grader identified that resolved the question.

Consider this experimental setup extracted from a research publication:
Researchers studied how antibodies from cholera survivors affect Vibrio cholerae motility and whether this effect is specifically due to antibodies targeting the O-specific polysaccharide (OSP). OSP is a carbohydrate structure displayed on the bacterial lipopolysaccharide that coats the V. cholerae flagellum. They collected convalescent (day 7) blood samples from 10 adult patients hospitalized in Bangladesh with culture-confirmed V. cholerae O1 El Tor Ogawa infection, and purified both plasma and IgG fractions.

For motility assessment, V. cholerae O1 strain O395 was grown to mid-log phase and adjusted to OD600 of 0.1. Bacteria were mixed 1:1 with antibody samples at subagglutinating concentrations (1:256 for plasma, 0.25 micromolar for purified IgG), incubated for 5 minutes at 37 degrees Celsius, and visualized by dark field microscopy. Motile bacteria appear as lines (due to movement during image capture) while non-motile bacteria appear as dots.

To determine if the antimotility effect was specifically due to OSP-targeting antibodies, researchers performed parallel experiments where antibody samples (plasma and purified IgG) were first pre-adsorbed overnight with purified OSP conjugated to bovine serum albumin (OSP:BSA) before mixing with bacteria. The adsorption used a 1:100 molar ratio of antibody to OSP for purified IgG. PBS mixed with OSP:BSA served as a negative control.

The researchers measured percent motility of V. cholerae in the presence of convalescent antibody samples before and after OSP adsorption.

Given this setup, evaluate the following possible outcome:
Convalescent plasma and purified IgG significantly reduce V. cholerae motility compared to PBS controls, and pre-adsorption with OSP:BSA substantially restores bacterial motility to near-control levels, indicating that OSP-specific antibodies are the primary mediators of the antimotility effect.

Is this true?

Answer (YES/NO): YES